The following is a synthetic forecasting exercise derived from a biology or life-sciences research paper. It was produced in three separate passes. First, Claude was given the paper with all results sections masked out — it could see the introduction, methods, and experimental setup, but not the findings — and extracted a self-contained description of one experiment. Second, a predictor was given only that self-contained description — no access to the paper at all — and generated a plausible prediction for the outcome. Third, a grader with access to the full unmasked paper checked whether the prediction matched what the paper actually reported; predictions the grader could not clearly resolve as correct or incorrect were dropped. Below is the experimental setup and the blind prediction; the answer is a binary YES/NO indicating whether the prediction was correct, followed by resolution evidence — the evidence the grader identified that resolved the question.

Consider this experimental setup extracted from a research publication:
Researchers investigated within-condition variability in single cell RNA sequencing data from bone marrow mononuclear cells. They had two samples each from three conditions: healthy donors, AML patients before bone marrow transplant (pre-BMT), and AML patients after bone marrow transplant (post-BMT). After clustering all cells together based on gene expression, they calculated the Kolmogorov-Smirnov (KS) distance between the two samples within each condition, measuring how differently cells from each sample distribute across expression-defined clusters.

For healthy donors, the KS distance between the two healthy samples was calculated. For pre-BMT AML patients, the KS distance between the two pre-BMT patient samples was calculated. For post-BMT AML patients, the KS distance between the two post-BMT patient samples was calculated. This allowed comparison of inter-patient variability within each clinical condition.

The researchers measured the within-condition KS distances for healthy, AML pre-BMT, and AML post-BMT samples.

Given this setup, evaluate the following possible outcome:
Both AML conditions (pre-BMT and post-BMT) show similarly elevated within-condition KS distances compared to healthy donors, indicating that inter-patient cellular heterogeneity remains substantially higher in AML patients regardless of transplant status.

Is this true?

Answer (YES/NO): NO